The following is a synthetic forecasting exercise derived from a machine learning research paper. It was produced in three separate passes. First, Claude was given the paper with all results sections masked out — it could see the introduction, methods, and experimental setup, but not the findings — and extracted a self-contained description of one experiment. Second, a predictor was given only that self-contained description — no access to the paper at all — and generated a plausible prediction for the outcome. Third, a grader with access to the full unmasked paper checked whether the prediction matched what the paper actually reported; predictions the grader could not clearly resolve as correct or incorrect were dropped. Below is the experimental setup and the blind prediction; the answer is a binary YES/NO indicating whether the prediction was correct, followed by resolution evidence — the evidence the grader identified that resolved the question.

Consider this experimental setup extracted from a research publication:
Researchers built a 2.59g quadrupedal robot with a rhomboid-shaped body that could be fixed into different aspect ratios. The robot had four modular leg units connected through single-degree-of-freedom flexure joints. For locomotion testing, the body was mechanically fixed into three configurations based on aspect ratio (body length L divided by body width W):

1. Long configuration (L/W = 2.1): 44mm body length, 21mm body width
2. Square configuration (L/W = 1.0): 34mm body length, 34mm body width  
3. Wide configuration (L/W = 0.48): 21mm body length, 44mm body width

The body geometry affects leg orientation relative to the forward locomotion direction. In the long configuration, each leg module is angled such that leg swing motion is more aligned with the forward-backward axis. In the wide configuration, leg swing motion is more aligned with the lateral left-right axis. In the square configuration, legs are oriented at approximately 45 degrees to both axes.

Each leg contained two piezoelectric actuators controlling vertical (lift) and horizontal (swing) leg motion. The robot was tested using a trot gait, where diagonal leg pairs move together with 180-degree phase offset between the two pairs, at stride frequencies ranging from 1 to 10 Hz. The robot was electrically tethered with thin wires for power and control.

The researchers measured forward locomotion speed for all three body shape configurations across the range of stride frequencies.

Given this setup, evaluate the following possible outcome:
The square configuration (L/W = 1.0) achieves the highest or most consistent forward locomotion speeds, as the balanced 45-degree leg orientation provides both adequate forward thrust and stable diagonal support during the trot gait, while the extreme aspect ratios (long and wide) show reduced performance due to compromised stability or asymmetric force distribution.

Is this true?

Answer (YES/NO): NO